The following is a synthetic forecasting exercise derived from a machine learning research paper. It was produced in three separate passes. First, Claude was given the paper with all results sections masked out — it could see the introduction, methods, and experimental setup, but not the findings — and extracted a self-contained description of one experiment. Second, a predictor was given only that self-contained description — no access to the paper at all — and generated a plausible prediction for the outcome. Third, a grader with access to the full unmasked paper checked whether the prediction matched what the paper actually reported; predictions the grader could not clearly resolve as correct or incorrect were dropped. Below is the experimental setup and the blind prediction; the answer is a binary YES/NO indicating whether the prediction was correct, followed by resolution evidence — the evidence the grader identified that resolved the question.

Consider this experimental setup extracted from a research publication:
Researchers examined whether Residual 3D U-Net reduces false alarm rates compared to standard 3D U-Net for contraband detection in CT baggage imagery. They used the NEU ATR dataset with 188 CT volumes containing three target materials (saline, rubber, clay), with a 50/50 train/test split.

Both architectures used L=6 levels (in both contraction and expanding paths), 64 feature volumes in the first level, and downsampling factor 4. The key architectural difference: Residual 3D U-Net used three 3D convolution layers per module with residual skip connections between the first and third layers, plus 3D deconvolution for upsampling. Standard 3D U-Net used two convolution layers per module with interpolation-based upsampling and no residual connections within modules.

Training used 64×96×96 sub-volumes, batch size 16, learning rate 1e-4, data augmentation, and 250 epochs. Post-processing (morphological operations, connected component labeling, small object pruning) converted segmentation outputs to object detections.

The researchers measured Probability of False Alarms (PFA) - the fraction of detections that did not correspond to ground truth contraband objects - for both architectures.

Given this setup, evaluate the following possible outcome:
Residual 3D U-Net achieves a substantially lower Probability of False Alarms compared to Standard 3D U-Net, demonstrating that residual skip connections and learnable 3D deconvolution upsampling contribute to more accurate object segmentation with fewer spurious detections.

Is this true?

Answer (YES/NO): NO